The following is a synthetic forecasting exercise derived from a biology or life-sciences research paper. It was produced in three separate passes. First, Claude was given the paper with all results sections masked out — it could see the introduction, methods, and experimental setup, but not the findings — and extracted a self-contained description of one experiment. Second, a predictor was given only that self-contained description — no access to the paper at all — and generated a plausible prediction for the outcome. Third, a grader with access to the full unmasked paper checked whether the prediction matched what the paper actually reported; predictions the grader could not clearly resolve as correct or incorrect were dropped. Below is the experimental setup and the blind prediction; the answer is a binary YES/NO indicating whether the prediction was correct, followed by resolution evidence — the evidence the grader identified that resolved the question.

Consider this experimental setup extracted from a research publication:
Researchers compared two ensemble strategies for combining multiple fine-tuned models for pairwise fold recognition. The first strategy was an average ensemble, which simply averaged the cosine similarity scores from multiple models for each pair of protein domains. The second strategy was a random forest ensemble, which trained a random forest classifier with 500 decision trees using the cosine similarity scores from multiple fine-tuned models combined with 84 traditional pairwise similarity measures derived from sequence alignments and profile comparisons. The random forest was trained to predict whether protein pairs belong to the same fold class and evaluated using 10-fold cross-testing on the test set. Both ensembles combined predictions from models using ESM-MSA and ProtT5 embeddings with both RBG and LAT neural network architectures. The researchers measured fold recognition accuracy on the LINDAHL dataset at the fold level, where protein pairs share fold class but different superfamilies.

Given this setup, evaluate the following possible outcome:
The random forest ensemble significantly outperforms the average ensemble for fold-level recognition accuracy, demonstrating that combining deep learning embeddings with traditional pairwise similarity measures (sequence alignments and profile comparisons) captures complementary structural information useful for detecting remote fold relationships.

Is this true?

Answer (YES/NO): NO